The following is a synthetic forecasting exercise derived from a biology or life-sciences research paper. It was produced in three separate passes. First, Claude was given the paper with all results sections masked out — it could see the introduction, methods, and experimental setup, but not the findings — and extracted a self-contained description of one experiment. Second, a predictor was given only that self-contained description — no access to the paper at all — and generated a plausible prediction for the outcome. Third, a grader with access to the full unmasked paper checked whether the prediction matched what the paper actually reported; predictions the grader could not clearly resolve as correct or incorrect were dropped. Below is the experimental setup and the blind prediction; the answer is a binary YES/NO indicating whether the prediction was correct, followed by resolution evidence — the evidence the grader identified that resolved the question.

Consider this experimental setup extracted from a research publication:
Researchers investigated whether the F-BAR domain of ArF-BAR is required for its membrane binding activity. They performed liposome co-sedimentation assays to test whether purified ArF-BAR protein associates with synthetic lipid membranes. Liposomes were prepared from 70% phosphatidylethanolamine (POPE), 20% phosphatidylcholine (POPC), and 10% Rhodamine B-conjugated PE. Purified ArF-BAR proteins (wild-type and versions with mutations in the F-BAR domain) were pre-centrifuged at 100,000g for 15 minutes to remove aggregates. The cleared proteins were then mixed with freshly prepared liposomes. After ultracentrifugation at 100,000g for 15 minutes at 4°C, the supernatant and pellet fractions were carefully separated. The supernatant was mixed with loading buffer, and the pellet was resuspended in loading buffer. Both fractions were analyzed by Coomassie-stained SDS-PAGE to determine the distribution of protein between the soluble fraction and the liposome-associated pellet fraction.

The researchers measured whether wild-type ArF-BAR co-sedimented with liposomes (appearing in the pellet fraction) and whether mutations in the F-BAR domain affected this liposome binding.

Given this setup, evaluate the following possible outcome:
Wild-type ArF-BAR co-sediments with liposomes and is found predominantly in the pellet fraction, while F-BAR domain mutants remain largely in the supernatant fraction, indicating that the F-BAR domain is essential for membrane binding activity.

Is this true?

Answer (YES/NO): YES